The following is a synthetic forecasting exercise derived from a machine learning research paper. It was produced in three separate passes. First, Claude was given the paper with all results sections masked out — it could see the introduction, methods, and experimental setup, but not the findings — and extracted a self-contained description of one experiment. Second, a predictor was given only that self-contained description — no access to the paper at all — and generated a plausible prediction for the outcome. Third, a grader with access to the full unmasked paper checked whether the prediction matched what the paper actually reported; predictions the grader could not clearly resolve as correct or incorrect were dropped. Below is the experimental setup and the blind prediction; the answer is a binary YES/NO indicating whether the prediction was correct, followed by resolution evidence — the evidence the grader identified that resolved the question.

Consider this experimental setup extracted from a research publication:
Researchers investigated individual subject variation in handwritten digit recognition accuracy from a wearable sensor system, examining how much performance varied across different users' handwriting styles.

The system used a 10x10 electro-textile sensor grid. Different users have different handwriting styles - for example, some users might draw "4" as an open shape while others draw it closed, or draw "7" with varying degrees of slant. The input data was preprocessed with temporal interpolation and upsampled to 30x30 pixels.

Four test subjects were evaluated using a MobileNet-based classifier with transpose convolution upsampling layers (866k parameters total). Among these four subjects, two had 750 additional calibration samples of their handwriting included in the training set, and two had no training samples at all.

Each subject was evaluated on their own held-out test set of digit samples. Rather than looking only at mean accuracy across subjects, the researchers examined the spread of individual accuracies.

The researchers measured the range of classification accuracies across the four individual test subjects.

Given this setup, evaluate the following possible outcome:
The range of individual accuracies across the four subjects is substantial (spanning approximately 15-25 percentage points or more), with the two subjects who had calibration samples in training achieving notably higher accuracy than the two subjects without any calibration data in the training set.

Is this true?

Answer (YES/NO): NO